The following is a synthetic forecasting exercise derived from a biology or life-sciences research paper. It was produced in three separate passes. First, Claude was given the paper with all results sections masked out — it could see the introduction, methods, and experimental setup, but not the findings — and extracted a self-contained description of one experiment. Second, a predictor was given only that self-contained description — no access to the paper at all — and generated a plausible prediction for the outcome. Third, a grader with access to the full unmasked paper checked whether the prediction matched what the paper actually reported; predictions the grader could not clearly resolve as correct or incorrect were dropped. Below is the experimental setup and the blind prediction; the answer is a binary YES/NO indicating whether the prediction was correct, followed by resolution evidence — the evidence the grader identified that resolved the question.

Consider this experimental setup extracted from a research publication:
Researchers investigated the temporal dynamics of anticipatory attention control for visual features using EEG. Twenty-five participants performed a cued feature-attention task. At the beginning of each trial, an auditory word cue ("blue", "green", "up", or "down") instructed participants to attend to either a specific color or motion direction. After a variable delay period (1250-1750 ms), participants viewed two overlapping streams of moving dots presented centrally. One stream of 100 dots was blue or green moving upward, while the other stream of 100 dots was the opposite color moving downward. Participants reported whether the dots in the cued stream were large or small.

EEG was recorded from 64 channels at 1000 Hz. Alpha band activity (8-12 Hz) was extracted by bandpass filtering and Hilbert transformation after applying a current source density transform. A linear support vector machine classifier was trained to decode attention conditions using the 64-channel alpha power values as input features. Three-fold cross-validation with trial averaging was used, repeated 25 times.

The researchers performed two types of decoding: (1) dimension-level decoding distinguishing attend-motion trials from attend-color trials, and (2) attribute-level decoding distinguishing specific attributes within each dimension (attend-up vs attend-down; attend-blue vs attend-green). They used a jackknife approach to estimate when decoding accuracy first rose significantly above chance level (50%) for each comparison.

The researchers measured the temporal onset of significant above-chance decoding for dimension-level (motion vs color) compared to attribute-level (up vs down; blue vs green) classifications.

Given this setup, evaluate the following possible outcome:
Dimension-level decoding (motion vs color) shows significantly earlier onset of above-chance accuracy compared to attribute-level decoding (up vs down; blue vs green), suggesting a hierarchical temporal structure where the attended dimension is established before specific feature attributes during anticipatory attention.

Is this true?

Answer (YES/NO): YES